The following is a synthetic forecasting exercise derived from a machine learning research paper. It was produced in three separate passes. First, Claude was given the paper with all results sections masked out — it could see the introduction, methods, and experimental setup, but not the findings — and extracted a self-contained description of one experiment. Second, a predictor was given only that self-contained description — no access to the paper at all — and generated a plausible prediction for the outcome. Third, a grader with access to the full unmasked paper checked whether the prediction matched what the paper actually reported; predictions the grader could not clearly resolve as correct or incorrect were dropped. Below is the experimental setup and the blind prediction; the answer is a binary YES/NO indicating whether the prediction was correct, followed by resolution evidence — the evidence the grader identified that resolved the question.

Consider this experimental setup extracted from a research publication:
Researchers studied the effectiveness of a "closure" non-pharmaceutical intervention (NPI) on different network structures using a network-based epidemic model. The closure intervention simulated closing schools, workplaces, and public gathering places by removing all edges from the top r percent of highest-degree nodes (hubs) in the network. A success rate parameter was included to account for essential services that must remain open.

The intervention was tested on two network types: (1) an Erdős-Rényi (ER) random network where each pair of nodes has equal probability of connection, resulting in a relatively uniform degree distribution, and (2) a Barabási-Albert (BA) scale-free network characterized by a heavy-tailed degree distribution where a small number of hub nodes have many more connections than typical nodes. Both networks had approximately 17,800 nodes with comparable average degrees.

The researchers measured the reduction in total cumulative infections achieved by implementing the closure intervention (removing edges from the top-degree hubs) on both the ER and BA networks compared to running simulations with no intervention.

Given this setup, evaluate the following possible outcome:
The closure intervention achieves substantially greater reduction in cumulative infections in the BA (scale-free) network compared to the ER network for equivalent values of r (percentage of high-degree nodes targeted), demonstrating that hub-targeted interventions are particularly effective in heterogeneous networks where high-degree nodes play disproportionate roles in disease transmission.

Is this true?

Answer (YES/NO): YES